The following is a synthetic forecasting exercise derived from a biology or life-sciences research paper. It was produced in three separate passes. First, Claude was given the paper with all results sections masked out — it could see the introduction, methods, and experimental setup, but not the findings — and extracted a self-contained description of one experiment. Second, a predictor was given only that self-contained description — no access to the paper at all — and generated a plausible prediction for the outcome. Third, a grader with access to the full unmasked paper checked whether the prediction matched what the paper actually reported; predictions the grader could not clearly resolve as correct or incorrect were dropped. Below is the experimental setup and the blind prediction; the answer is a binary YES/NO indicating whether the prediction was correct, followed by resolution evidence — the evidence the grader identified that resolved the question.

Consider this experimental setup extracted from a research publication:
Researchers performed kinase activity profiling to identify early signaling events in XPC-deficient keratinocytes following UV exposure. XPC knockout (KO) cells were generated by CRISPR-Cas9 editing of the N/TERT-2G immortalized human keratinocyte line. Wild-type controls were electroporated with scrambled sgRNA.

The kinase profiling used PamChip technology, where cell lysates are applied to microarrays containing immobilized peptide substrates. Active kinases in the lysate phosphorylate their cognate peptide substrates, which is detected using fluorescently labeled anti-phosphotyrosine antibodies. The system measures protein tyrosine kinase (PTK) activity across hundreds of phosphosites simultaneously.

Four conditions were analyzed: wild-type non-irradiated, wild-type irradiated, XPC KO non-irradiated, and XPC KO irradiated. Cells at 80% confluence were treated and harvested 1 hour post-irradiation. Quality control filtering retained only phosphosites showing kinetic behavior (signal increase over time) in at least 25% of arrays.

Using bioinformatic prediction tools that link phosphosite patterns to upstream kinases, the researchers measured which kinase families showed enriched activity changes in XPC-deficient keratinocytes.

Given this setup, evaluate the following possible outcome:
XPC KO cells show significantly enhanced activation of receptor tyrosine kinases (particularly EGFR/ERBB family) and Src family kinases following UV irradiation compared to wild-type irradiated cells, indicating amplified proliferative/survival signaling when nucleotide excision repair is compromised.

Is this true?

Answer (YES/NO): NO